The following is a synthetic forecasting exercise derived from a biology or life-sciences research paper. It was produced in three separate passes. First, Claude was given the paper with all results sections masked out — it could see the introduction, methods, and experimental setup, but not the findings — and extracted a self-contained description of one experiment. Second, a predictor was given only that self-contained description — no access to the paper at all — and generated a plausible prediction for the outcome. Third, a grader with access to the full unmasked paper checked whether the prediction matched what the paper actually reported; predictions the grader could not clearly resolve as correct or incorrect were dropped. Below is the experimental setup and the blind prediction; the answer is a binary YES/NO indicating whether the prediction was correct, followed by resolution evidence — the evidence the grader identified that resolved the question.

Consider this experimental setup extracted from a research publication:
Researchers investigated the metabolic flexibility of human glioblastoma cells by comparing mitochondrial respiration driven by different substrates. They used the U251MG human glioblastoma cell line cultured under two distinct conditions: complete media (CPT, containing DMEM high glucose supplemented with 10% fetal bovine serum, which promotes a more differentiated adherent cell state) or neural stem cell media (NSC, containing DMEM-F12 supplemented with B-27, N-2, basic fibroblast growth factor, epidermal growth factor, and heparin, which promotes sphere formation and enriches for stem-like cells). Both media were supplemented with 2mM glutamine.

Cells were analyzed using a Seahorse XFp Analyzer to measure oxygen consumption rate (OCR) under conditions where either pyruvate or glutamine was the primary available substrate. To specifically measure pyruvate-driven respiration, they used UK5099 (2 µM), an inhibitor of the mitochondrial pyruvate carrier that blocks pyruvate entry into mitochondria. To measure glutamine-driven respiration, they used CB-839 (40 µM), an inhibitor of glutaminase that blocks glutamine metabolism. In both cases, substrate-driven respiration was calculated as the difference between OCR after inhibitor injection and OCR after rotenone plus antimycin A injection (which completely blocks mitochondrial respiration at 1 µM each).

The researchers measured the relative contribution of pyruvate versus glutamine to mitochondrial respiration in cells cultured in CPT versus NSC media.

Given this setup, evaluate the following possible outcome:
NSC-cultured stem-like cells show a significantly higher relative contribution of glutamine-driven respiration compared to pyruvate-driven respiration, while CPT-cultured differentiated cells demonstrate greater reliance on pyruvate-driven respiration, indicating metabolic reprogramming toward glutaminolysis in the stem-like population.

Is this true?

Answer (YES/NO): NO